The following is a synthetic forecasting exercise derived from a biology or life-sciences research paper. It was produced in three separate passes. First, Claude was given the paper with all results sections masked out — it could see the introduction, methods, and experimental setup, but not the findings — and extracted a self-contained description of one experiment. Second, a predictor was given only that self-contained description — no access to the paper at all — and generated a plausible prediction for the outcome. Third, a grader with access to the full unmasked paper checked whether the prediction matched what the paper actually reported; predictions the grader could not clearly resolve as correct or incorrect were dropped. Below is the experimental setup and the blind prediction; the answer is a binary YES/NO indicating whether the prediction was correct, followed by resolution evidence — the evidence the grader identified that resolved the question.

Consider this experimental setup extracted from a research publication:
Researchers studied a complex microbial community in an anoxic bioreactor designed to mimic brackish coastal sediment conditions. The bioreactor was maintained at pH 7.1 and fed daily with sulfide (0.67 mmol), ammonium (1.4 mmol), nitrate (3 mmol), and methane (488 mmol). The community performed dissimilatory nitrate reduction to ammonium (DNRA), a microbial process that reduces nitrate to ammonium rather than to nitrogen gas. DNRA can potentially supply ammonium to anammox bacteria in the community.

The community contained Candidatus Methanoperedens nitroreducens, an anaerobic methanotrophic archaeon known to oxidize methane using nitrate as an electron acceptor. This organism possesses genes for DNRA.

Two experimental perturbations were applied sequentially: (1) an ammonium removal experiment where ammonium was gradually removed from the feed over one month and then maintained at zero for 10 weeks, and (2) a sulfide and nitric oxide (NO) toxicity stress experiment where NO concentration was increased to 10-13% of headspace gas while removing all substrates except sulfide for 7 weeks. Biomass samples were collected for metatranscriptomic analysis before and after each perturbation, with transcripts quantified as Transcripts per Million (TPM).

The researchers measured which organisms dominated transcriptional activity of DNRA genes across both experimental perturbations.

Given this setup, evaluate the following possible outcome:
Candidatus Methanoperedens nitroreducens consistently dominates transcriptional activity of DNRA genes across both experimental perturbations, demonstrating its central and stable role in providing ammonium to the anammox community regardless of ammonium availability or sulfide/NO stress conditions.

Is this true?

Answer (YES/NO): YES